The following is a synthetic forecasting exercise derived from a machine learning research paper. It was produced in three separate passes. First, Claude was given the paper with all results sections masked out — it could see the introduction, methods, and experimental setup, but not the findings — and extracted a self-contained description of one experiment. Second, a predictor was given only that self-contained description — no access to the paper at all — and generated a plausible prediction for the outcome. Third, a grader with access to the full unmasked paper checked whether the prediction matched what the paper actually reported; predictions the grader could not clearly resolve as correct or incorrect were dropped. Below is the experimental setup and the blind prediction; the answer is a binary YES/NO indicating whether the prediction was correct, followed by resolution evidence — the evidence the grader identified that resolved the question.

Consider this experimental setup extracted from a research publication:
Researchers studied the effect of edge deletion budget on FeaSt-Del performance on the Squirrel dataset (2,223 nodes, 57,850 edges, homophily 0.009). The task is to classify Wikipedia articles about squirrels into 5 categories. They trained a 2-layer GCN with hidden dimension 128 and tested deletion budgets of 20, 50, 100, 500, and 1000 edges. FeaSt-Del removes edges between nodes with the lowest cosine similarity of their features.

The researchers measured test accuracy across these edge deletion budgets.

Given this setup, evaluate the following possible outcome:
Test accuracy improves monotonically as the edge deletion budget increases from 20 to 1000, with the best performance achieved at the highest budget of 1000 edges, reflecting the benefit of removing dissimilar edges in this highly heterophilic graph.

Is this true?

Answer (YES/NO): NO